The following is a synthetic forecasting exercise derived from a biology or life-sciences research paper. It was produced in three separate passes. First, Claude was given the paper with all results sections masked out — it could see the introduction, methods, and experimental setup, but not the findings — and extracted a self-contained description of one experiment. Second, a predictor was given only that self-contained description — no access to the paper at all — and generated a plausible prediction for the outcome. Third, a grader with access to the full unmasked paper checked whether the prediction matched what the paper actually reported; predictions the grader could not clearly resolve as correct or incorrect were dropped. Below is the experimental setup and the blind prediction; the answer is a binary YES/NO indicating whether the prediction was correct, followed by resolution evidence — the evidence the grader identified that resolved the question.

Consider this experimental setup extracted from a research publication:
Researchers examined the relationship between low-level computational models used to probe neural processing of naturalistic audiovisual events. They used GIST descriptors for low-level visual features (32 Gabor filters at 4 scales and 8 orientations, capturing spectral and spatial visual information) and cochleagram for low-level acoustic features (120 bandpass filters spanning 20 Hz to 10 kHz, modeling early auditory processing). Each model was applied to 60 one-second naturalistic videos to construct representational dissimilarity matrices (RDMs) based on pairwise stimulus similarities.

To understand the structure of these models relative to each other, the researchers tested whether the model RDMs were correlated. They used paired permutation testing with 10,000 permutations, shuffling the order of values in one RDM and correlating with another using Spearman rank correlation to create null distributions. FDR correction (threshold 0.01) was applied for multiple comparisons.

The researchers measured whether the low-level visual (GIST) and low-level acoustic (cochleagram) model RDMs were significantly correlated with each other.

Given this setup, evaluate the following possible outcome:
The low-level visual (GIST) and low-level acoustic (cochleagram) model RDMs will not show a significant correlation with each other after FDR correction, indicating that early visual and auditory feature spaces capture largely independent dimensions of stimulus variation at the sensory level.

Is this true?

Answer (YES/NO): YES